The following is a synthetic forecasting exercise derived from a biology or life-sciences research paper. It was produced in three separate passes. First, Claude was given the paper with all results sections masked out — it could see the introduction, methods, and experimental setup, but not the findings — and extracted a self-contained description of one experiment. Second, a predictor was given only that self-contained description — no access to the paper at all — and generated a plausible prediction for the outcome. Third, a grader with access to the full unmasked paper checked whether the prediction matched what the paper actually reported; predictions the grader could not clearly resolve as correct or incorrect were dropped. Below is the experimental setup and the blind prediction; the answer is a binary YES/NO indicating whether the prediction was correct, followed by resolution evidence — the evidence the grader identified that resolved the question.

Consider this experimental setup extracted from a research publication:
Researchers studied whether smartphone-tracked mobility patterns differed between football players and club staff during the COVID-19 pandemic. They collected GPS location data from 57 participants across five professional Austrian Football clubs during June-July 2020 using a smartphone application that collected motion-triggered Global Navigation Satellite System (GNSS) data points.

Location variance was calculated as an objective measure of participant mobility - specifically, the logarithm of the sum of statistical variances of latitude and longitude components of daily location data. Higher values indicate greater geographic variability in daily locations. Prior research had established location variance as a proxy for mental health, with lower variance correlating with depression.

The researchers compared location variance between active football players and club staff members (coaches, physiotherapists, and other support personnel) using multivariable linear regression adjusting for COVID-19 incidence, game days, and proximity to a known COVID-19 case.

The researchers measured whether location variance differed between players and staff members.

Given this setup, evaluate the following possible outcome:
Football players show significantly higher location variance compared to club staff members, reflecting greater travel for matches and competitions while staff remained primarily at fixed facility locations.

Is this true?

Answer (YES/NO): YES